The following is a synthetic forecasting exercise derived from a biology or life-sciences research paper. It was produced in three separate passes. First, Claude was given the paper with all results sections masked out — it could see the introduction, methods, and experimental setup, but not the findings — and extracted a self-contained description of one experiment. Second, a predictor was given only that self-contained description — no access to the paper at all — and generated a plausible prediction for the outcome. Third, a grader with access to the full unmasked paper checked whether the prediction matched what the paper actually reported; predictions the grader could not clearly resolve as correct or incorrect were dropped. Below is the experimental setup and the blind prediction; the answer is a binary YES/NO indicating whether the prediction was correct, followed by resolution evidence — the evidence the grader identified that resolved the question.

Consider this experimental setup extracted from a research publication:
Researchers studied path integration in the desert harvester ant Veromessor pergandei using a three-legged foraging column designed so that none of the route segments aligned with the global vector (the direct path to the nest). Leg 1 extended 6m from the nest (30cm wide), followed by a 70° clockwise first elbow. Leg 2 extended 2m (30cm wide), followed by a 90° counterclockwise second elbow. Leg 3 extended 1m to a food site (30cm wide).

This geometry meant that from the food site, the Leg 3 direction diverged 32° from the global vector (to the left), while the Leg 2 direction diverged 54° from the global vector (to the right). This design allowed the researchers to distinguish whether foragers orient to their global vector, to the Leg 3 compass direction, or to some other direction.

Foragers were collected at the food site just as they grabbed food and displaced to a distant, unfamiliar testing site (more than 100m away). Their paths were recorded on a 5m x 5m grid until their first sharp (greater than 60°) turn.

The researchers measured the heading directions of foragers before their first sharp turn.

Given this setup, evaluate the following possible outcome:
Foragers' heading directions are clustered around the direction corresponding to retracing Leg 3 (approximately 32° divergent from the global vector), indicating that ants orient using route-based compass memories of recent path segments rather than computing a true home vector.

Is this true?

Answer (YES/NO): NO